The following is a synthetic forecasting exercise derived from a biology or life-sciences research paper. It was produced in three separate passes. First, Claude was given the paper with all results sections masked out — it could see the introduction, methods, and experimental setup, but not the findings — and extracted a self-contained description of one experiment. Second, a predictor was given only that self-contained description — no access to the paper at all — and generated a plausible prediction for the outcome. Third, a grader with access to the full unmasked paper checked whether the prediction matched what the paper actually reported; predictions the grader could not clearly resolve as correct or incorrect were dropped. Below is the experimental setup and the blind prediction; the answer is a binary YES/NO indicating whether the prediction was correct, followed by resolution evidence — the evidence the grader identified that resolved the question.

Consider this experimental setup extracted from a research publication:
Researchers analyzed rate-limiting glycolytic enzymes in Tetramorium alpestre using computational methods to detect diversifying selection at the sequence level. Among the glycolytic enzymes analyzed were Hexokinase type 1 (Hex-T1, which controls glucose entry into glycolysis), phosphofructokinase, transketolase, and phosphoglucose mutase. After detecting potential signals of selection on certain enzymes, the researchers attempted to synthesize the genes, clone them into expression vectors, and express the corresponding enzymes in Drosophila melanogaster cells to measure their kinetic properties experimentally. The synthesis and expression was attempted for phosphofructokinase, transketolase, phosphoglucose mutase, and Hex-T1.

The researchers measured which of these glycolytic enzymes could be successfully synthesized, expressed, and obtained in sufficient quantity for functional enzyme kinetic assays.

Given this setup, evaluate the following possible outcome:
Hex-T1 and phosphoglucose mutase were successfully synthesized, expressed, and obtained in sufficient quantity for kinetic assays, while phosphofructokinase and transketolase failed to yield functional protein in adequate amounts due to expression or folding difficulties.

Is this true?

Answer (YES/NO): NO